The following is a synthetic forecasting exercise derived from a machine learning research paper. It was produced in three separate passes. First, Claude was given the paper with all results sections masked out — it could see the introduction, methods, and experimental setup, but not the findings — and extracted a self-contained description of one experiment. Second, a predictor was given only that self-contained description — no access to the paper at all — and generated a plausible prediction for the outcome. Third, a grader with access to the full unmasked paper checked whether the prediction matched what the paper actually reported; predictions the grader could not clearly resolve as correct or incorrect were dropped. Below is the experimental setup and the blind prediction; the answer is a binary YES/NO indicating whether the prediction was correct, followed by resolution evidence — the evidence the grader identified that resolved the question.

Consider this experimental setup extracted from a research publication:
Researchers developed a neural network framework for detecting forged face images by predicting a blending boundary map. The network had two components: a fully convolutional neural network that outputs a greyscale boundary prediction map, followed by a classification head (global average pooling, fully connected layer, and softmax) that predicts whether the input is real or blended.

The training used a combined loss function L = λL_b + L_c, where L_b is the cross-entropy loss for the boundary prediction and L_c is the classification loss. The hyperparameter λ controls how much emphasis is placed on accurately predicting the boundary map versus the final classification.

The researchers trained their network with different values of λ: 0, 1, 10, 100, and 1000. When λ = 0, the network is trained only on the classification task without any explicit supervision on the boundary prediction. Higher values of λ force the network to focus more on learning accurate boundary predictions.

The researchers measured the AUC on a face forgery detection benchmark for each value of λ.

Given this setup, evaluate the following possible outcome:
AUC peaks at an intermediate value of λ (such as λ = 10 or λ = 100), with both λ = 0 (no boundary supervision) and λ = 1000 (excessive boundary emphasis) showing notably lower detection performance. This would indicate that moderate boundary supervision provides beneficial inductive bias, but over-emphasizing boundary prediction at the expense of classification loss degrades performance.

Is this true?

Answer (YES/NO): NO